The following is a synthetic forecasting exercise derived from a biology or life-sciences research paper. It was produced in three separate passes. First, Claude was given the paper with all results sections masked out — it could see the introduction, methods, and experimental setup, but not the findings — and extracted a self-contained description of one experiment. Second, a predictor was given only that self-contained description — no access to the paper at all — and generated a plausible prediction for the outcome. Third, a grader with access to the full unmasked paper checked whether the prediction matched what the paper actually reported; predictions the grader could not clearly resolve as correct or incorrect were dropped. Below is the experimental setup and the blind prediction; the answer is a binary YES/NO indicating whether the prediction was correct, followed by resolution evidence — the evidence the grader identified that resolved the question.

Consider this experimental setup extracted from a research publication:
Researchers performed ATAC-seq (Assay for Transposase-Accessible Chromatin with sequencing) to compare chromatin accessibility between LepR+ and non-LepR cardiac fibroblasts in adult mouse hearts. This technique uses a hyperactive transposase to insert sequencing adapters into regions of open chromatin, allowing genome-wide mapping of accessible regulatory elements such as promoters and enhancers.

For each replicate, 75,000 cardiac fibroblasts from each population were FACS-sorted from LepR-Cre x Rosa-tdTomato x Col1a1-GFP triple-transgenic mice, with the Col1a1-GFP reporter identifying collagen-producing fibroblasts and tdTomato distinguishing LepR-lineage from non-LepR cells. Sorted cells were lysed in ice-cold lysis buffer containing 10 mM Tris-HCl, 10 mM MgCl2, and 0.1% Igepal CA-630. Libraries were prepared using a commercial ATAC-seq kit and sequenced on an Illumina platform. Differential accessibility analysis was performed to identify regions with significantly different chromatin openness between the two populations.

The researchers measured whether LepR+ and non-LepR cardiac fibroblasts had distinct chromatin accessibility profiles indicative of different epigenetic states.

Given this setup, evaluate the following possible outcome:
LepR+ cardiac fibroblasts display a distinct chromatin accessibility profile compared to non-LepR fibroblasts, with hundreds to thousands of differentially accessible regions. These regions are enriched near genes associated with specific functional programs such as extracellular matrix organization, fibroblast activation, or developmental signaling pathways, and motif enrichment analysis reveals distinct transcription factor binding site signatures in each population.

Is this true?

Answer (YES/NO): NO